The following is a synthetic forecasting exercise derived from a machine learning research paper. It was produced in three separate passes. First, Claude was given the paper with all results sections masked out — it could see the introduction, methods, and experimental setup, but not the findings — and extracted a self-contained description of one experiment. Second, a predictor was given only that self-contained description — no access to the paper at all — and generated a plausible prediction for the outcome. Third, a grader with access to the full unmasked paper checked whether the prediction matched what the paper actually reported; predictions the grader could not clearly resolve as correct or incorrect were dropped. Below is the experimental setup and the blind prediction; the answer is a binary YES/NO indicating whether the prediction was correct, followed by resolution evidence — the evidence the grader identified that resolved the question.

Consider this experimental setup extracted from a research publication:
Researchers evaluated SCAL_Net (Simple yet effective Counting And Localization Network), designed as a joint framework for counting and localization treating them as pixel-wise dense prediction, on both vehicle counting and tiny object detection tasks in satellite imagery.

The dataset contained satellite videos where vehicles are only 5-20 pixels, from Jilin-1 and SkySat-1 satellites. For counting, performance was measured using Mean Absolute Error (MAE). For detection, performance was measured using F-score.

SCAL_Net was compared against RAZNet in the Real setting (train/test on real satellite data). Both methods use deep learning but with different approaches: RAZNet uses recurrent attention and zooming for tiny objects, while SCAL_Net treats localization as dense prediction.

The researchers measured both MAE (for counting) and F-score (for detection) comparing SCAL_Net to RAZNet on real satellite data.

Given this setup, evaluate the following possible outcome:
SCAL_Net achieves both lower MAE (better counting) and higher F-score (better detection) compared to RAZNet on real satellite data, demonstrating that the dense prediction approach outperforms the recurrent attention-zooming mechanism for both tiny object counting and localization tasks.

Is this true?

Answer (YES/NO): NO